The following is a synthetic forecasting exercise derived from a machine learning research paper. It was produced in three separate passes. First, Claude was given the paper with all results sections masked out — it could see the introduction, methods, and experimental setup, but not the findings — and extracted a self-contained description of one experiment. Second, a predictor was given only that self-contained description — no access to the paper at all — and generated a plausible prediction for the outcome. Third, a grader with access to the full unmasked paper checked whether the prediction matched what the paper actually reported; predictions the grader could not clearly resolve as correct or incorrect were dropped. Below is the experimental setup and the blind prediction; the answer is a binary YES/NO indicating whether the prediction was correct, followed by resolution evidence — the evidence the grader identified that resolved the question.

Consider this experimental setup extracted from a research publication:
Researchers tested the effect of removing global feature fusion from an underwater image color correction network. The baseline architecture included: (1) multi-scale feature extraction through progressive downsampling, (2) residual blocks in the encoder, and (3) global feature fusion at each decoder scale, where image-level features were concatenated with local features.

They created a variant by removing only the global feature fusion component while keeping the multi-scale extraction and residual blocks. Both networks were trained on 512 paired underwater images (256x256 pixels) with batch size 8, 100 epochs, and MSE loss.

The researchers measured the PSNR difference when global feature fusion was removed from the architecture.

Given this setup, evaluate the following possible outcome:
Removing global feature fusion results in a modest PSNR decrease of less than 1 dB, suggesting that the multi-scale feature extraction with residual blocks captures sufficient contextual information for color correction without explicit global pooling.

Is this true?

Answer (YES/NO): YES